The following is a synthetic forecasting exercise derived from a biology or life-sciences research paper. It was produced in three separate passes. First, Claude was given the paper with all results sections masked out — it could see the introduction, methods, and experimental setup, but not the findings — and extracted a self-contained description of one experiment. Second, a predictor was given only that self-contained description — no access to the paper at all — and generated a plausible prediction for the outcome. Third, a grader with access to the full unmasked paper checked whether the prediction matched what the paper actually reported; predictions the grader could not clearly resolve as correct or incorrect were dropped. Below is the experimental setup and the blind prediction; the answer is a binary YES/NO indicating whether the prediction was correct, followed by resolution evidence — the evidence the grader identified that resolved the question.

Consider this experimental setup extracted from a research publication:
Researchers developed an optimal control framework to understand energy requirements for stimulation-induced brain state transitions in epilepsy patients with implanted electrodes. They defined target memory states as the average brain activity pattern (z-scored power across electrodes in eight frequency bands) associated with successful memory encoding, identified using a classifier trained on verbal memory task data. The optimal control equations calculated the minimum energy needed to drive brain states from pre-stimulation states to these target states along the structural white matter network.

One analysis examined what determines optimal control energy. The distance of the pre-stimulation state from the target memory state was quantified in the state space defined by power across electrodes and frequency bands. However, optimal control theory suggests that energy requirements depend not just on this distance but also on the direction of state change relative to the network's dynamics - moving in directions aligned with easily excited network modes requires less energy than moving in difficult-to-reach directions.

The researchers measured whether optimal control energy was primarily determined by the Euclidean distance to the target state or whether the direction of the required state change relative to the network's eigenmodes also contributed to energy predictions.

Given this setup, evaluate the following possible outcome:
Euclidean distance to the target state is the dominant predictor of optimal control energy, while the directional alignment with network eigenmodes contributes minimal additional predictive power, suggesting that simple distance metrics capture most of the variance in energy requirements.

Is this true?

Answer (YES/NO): NO